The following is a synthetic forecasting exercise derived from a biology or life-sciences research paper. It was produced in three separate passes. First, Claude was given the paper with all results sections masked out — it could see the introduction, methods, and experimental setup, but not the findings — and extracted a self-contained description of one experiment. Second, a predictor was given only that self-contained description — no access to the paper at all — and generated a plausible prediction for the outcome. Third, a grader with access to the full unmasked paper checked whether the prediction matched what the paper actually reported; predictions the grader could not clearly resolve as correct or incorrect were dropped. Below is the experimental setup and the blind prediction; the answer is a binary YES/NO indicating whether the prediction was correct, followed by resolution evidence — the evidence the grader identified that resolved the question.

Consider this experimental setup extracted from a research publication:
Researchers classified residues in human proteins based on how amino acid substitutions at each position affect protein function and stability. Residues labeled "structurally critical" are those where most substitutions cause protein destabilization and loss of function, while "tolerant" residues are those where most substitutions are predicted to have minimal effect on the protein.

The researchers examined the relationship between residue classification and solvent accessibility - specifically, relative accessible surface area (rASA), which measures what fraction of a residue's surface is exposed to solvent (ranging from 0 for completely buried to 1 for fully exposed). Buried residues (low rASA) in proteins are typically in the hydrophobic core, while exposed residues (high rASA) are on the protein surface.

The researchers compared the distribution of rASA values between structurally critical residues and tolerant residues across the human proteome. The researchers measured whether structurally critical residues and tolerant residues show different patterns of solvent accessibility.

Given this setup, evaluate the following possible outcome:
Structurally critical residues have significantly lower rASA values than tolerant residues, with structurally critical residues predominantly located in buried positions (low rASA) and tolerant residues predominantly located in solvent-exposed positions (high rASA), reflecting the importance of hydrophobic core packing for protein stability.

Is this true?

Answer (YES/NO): YES